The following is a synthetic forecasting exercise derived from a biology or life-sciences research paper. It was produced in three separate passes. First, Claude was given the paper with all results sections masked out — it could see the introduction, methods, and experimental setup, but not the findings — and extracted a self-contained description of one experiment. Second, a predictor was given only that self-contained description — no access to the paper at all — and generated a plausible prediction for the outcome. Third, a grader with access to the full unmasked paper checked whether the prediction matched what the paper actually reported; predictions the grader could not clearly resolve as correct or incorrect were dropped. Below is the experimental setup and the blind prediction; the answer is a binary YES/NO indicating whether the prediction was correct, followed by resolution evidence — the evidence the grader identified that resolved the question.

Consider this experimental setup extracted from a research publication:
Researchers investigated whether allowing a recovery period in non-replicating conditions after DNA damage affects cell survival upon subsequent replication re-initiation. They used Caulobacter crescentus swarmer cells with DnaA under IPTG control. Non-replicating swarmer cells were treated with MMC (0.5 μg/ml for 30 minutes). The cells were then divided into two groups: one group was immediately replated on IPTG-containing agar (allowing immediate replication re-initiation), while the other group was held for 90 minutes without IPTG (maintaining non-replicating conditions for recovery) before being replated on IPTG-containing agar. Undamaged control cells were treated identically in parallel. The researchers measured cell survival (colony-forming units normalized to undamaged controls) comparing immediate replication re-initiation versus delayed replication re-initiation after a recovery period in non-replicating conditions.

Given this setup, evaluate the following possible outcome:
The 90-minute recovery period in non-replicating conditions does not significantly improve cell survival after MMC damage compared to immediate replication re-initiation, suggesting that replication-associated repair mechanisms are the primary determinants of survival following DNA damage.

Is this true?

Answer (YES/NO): NO